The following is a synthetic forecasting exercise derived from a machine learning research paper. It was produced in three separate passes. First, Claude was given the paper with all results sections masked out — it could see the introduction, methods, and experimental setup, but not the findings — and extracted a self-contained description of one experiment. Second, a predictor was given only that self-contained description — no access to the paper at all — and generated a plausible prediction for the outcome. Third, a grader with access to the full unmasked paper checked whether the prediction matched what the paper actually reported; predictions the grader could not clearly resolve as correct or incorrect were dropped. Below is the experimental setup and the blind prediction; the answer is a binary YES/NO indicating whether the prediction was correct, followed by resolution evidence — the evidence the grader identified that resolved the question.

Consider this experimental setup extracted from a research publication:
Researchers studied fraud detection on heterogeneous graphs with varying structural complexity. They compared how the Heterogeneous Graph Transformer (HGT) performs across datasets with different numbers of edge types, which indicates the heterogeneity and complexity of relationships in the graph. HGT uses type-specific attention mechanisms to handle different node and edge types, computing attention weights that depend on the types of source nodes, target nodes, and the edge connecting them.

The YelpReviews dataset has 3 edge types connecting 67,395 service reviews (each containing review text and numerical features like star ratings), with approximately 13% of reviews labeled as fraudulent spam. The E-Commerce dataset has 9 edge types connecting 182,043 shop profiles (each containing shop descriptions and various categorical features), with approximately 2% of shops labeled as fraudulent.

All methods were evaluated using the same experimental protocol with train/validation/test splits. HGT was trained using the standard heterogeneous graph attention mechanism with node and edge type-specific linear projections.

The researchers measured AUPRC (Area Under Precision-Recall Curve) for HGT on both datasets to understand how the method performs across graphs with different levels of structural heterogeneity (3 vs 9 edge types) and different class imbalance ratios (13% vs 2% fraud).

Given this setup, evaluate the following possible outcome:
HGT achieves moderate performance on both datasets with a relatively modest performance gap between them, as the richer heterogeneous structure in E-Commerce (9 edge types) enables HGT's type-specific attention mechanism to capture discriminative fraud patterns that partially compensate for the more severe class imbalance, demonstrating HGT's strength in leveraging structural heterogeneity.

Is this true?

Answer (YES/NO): NO